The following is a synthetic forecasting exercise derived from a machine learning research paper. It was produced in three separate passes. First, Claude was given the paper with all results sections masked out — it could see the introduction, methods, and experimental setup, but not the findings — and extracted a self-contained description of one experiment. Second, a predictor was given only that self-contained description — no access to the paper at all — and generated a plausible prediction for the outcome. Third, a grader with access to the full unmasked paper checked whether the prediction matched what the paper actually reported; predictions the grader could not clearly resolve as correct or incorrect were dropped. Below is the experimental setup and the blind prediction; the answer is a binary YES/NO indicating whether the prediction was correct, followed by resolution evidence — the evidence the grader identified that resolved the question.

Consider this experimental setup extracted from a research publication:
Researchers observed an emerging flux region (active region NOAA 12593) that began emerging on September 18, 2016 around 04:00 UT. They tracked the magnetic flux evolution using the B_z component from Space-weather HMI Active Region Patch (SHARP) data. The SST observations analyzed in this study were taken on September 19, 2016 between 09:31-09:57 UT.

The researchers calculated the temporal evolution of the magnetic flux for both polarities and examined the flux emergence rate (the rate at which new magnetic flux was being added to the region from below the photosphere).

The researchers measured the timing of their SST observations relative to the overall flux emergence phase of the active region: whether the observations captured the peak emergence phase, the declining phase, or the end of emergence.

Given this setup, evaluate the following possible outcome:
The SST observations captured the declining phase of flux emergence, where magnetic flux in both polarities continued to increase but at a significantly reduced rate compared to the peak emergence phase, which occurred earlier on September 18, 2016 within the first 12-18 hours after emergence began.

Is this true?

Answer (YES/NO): NO